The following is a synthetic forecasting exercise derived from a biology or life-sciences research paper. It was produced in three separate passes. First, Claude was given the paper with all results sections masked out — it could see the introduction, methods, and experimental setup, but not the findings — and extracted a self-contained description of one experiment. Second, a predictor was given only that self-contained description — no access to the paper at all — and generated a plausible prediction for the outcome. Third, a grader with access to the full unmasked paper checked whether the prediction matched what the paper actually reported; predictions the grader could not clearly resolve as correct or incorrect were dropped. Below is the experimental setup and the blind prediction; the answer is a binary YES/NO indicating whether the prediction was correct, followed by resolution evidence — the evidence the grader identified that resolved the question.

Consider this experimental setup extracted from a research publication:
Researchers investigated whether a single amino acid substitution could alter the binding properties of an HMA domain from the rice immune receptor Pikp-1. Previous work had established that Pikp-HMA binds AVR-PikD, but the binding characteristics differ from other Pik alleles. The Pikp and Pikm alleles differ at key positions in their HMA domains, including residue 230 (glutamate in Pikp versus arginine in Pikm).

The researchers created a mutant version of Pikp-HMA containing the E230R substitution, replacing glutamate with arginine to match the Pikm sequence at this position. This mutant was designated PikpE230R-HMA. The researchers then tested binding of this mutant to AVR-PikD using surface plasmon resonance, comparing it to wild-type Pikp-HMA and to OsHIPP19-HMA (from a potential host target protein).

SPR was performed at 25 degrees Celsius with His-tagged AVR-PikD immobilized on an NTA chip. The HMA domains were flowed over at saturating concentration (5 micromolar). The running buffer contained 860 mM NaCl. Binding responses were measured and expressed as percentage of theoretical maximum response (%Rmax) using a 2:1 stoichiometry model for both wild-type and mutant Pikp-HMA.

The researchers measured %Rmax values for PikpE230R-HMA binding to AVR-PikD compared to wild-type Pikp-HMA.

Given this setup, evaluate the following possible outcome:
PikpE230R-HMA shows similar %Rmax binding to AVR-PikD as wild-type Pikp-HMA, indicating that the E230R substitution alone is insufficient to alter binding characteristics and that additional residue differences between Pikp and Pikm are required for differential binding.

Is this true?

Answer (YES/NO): NO